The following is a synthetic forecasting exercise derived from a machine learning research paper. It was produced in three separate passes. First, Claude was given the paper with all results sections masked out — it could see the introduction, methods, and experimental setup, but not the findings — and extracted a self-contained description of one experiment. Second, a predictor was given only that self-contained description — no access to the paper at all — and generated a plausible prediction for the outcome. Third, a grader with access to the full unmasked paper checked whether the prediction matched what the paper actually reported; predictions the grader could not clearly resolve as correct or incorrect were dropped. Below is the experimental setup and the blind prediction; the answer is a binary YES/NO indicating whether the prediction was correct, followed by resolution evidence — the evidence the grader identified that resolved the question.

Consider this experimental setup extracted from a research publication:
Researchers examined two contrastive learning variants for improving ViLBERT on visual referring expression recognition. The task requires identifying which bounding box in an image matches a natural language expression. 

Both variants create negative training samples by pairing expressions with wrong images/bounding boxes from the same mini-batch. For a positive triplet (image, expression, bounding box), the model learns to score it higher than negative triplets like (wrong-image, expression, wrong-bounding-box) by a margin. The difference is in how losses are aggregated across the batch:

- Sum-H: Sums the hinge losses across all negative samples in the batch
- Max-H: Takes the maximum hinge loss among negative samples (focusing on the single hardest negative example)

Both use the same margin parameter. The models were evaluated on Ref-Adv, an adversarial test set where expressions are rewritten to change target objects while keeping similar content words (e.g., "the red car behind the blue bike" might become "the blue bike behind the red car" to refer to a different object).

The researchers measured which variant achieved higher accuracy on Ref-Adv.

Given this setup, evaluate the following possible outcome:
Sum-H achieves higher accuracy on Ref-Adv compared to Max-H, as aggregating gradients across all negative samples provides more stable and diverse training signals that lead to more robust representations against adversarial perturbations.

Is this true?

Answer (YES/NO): NO